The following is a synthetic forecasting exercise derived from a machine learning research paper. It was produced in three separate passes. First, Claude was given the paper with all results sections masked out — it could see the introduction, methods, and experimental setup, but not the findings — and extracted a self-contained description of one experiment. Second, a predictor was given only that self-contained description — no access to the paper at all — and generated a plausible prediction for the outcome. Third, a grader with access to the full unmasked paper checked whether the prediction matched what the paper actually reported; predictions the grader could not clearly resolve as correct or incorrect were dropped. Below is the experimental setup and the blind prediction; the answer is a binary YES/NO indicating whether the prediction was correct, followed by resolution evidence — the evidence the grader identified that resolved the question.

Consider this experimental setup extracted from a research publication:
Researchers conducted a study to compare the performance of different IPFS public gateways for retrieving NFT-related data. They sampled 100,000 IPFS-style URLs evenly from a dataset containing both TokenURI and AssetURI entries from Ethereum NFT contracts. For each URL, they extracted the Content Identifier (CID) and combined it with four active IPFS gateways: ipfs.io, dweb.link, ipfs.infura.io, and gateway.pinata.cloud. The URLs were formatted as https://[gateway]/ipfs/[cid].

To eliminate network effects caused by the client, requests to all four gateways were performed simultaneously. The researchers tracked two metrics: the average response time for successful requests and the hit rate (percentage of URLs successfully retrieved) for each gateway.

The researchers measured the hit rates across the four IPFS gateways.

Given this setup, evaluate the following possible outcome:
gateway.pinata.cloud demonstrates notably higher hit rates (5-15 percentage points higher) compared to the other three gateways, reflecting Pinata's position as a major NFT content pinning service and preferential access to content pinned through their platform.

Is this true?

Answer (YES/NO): NO